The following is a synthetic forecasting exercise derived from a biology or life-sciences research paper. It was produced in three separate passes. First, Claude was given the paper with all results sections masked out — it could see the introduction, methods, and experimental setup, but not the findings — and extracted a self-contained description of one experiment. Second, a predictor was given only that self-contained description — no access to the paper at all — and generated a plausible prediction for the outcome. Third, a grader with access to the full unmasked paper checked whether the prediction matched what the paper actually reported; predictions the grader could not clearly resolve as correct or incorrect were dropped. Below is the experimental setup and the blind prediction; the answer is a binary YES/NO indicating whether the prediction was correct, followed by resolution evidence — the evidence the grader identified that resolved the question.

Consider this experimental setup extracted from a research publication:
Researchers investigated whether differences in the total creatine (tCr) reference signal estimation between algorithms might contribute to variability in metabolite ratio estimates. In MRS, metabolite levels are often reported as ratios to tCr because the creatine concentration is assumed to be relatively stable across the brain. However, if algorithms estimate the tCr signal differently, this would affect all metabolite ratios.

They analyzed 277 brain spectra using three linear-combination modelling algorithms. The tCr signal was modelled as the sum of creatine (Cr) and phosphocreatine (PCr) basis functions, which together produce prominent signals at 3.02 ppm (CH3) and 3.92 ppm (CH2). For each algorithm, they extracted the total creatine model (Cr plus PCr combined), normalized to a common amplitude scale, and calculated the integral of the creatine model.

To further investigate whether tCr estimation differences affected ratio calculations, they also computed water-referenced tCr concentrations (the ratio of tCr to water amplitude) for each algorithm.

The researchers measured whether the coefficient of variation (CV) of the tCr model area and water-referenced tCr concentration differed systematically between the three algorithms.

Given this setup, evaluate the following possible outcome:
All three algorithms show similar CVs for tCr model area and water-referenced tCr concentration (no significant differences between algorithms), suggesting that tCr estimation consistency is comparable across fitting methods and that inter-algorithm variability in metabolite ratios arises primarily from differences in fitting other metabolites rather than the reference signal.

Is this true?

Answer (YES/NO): YES